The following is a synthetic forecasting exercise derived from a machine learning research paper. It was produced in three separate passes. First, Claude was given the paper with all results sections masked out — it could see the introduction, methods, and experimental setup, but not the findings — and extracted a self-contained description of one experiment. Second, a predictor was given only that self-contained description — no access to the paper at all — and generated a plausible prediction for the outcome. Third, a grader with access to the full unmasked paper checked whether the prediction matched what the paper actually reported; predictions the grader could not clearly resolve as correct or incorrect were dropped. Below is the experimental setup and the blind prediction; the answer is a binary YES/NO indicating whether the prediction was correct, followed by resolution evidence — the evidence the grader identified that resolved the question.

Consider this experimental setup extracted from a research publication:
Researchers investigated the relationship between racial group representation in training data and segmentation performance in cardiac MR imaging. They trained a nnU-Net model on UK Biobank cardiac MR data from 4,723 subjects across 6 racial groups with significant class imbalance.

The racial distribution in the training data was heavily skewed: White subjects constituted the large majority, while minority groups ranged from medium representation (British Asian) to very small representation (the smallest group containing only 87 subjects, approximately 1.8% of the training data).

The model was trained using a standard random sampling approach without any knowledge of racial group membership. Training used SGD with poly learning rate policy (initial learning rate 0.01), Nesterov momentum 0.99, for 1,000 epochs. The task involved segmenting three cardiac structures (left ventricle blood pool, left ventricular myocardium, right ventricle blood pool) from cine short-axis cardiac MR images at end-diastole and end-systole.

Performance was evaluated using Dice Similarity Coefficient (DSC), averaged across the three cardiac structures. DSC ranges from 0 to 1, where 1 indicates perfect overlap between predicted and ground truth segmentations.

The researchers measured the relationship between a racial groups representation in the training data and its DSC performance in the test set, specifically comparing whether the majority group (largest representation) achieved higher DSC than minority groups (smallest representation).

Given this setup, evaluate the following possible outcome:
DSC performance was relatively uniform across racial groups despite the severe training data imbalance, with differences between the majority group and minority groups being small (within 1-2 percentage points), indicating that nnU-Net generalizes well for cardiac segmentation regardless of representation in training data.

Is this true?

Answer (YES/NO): NO